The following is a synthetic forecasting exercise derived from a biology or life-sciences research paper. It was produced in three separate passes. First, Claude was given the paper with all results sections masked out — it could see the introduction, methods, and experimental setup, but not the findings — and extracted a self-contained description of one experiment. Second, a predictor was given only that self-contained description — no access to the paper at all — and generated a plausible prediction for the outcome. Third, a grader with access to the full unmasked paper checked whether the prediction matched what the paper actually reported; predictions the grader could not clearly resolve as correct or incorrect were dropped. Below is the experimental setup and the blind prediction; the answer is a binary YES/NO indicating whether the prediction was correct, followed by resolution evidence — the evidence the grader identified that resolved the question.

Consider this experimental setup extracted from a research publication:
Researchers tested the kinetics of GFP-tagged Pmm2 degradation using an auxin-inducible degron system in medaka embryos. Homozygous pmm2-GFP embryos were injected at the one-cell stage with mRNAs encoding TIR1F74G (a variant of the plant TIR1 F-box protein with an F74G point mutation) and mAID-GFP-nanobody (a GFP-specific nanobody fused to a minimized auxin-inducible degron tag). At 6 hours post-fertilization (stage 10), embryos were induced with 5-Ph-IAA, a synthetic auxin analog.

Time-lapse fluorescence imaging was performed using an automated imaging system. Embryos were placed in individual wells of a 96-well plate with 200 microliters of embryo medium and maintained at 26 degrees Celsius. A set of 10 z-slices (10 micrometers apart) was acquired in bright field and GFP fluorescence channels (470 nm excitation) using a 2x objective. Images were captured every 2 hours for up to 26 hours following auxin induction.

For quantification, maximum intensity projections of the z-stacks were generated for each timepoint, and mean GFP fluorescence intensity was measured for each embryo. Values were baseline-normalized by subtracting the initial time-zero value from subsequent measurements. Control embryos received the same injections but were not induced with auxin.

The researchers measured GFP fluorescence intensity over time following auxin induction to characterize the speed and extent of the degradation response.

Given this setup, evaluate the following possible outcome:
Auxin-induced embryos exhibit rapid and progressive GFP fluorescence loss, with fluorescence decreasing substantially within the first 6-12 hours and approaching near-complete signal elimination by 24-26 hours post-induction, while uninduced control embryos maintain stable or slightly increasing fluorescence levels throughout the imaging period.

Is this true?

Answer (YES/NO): NO